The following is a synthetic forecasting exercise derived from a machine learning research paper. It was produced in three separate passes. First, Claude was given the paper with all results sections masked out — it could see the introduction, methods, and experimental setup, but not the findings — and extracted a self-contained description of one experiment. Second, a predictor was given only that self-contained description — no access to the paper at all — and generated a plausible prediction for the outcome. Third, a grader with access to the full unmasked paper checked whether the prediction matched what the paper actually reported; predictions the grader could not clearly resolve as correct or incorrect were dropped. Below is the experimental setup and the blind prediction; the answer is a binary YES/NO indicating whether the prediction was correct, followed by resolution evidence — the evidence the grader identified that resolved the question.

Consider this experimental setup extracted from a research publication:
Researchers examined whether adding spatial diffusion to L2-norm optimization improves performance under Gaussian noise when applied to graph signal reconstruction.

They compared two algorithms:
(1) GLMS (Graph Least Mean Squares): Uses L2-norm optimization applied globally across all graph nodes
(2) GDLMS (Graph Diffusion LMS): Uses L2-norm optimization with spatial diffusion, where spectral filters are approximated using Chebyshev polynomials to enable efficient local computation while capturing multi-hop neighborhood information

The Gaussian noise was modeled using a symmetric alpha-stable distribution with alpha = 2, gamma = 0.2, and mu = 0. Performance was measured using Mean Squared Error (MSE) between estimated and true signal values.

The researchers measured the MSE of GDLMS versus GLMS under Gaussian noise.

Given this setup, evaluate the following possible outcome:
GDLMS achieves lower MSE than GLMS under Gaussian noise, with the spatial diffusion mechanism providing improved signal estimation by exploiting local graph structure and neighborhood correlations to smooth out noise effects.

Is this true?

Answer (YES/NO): YES